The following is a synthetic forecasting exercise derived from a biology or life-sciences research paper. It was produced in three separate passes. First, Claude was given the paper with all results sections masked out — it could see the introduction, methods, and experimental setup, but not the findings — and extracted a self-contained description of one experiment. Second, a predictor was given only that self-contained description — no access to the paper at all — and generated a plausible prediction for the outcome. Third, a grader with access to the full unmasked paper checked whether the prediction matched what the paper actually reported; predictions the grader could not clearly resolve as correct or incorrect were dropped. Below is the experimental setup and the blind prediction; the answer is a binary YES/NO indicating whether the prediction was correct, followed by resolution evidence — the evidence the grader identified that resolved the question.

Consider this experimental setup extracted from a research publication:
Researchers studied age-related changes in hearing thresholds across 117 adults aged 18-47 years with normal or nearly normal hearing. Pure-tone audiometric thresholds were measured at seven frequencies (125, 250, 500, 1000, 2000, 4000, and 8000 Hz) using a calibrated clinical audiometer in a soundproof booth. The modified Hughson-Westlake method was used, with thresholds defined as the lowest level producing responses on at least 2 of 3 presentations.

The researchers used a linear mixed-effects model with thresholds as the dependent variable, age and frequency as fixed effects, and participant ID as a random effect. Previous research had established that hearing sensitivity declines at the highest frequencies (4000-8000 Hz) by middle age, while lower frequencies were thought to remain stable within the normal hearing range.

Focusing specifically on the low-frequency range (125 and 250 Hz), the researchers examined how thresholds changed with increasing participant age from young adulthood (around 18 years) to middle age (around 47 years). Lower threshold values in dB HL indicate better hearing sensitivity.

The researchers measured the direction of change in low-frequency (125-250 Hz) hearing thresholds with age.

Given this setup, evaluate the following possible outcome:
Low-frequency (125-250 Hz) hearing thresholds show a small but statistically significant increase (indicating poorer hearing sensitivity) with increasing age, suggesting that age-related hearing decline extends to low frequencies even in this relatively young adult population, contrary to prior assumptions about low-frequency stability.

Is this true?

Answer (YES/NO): NO